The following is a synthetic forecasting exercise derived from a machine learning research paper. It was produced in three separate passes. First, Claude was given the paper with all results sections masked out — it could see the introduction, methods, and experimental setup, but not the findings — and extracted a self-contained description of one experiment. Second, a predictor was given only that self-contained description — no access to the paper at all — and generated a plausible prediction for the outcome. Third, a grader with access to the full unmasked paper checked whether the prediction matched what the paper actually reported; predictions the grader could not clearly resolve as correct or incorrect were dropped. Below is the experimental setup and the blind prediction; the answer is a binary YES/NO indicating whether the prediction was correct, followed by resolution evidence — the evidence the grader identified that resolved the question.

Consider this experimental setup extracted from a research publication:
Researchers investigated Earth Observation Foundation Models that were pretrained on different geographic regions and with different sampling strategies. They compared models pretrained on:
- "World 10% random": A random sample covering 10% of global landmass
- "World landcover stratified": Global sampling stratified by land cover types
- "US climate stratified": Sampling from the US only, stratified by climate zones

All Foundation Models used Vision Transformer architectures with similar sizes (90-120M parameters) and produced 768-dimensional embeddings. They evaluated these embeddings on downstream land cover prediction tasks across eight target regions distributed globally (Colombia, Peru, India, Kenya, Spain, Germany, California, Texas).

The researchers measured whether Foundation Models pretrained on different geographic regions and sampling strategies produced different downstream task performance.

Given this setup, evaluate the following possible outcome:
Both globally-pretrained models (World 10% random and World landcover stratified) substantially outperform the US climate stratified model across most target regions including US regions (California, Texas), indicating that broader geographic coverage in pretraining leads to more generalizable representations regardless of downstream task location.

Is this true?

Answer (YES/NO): NO